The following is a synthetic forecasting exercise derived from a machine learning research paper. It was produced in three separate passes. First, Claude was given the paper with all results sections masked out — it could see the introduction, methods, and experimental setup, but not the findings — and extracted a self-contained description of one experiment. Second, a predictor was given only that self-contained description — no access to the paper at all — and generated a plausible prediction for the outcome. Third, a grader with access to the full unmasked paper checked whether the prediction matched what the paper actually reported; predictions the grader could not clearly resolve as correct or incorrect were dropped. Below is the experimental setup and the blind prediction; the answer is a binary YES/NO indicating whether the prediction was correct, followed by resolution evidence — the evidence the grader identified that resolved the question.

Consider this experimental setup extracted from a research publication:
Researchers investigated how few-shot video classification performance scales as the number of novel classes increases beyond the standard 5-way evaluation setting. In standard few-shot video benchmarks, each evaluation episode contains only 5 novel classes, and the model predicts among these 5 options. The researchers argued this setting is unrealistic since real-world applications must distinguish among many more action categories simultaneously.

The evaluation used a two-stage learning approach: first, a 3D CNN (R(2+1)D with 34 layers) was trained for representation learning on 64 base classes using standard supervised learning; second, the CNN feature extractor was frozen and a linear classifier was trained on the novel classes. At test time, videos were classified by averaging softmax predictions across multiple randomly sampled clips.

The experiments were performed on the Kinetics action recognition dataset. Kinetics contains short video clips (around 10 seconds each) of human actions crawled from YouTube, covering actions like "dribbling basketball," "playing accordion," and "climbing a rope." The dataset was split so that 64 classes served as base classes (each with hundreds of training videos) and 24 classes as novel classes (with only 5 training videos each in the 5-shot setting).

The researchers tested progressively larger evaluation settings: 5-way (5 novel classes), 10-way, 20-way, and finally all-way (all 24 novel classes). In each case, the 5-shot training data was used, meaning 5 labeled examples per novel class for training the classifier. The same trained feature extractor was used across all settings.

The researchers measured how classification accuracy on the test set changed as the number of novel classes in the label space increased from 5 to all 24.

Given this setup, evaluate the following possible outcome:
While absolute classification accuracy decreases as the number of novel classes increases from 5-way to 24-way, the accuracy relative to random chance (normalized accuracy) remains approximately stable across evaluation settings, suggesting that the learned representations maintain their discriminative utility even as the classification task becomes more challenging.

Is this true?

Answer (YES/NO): NO